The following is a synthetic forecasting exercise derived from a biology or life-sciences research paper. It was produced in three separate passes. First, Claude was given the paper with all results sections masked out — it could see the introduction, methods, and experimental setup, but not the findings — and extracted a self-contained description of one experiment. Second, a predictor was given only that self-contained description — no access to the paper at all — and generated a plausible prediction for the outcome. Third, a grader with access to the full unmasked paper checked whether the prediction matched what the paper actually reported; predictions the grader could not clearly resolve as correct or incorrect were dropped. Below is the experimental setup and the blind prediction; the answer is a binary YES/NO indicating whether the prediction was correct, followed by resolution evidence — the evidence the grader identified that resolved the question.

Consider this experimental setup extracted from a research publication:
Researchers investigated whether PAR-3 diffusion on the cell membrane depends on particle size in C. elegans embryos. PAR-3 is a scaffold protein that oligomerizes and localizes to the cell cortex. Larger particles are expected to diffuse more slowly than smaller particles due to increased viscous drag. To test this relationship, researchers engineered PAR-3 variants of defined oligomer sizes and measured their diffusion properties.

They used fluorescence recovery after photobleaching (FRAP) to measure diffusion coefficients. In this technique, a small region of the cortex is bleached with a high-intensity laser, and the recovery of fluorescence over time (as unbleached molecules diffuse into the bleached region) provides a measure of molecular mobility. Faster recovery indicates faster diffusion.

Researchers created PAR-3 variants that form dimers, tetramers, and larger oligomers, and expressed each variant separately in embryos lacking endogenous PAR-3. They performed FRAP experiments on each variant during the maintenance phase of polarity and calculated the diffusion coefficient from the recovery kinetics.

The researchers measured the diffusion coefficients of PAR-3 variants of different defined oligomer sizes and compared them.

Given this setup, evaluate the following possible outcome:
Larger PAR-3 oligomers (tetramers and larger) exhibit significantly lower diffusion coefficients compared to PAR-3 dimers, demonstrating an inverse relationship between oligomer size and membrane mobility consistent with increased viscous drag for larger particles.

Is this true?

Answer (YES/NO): NO